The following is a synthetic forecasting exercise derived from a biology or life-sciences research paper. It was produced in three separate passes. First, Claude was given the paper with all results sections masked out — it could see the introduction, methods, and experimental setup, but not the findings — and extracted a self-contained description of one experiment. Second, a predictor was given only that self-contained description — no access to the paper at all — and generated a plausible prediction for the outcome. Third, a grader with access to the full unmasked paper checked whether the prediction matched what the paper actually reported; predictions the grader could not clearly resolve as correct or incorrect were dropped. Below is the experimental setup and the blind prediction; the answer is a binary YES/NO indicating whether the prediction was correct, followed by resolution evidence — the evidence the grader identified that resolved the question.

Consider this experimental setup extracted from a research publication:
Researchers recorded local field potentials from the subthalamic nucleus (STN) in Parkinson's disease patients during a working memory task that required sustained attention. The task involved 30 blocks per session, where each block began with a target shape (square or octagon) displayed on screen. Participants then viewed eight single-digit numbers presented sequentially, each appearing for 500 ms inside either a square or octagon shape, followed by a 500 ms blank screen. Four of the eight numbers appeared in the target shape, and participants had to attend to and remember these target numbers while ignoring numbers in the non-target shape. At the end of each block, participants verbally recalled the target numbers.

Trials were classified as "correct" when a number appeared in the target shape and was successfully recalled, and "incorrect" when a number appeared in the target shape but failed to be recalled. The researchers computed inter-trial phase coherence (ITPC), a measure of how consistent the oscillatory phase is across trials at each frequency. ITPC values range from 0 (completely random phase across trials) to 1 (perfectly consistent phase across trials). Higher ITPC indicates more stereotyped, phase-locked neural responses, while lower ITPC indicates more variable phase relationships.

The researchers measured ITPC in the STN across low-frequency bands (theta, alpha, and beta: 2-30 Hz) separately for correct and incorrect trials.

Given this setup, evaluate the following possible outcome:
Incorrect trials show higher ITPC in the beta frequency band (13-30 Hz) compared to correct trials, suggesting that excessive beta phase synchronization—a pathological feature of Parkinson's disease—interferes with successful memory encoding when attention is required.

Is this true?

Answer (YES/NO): YES